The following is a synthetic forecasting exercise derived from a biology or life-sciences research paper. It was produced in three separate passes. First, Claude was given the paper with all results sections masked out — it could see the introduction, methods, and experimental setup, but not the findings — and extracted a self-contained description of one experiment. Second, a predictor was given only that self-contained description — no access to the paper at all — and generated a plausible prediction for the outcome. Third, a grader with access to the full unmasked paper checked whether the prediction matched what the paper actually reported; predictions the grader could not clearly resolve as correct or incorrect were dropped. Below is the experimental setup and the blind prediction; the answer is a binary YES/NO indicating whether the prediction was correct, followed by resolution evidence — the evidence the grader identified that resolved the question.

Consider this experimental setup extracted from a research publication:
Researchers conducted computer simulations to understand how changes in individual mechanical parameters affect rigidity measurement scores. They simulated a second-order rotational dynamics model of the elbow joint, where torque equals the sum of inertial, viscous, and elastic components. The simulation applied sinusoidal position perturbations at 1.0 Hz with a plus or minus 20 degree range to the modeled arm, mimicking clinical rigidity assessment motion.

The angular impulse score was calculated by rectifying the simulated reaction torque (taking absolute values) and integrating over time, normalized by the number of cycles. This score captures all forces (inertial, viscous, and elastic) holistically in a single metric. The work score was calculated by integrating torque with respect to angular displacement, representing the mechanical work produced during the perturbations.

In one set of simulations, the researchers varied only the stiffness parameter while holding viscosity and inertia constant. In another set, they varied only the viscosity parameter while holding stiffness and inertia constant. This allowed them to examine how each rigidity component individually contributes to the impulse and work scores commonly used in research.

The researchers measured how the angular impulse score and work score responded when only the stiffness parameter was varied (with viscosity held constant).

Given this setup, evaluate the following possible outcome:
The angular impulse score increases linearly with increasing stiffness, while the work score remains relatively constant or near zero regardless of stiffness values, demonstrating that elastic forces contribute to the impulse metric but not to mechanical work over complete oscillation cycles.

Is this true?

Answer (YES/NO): NO